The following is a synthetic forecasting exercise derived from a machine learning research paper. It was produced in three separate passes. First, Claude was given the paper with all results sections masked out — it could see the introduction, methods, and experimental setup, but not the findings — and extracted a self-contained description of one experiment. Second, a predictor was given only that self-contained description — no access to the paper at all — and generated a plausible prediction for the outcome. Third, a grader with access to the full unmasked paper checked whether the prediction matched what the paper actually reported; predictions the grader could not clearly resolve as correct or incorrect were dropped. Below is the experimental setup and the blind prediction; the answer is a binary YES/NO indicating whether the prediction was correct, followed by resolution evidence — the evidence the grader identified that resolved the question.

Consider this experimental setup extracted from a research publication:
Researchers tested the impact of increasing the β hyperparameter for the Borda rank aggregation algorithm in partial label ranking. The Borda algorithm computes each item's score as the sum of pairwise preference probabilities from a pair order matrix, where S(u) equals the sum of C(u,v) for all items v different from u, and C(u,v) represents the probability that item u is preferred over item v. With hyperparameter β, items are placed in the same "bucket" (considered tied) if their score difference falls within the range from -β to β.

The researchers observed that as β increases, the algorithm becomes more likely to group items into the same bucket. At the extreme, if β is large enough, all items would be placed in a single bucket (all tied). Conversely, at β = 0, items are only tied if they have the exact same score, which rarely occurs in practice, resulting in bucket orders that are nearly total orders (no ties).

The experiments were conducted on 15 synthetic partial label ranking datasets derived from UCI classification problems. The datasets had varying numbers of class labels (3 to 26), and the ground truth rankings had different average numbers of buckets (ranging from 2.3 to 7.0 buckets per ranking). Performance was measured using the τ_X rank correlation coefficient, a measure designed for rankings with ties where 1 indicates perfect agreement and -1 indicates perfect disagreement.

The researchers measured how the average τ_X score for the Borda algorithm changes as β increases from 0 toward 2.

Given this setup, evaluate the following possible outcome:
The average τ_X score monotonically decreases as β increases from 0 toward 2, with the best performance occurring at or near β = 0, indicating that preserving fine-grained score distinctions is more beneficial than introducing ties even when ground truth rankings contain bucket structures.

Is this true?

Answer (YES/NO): NO